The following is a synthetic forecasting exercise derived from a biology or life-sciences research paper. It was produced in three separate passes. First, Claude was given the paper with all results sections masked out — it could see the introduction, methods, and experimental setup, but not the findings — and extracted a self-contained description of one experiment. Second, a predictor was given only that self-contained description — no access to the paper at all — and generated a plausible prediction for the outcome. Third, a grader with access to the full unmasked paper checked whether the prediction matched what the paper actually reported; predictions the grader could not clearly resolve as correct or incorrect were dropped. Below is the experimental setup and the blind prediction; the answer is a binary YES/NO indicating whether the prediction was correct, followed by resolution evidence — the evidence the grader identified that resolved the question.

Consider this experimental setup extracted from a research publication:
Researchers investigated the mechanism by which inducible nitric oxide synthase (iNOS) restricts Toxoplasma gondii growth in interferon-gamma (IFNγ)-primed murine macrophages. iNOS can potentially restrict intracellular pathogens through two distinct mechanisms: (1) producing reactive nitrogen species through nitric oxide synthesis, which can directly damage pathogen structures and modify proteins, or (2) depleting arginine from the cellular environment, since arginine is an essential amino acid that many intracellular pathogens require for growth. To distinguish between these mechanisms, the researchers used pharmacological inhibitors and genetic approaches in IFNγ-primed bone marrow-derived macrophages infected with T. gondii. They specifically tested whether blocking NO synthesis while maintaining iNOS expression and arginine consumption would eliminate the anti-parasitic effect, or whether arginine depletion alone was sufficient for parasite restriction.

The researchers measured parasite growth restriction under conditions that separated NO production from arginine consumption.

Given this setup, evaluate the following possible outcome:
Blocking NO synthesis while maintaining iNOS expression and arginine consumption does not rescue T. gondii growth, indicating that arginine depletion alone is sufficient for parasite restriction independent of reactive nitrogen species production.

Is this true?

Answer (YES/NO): NO